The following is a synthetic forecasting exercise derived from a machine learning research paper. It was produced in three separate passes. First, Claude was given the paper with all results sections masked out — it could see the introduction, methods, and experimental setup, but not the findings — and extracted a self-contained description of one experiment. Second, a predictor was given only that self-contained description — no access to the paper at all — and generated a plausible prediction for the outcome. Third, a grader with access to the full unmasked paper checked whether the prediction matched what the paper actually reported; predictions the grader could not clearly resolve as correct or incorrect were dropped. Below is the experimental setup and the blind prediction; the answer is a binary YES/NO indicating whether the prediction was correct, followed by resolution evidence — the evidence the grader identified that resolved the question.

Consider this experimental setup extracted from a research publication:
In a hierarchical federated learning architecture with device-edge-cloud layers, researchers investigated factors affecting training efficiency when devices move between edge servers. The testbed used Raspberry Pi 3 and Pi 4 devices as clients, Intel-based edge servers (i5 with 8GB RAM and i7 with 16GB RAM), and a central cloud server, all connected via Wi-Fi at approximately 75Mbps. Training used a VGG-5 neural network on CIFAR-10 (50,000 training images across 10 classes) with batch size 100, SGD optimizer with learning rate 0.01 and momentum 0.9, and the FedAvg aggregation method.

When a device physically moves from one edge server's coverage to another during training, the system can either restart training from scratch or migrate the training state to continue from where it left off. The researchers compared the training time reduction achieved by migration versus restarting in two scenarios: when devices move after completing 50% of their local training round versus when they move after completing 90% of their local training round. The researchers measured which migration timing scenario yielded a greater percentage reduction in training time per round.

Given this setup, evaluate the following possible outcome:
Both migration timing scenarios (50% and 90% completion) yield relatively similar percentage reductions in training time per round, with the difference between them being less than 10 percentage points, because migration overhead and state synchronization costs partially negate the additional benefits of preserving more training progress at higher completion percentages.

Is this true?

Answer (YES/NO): NO